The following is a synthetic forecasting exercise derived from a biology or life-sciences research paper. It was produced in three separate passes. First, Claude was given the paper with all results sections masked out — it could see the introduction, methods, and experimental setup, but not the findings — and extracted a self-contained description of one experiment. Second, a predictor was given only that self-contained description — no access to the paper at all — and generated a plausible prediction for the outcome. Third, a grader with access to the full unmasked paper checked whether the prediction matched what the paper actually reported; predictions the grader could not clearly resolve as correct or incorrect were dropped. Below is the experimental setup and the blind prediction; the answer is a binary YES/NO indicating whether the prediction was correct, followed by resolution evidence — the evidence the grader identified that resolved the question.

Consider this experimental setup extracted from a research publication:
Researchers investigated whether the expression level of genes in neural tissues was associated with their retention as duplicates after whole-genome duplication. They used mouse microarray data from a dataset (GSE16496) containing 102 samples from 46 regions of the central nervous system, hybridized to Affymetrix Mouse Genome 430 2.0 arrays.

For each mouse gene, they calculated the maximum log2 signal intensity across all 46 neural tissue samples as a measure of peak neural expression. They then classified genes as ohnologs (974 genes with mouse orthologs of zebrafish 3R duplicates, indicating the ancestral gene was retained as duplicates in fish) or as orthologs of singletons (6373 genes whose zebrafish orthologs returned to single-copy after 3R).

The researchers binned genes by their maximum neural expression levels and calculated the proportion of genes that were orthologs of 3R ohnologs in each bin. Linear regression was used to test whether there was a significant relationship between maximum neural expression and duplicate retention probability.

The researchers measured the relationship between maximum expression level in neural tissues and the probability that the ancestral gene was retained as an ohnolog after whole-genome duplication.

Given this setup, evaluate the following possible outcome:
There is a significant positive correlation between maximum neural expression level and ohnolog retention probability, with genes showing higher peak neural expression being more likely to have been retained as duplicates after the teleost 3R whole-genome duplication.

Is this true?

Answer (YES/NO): YES